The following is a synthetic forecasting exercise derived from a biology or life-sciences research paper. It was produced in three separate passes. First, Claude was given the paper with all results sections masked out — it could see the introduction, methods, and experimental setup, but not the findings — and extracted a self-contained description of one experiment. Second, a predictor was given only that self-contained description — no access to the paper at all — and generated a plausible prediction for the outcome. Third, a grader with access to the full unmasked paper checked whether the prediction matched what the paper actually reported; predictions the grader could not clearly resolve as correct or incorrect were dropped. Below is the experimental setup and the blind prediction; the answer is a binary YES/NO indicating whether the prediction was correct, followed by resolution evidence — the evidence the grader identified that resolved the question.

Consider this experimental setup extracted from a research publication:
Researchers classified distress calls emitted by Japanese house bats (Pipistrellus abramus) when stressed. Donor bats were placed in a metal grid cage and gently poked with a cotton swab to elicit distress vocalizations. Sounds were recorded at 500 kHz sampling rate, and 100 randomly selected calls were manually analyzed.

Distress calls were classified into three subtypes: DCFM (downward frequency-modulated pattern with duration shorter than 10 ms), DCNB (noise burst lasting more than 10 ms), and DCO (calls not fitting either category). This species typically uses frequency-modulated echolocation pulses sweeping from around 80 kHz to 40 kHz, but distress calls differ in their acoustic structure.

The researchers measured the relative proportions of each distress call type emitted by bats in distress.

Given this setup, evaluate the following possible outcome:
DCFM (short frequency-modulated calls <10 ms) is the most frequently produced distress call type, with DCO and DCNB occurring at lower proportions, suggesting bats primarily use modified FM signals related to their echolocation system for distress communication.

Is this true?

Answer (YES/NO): NO